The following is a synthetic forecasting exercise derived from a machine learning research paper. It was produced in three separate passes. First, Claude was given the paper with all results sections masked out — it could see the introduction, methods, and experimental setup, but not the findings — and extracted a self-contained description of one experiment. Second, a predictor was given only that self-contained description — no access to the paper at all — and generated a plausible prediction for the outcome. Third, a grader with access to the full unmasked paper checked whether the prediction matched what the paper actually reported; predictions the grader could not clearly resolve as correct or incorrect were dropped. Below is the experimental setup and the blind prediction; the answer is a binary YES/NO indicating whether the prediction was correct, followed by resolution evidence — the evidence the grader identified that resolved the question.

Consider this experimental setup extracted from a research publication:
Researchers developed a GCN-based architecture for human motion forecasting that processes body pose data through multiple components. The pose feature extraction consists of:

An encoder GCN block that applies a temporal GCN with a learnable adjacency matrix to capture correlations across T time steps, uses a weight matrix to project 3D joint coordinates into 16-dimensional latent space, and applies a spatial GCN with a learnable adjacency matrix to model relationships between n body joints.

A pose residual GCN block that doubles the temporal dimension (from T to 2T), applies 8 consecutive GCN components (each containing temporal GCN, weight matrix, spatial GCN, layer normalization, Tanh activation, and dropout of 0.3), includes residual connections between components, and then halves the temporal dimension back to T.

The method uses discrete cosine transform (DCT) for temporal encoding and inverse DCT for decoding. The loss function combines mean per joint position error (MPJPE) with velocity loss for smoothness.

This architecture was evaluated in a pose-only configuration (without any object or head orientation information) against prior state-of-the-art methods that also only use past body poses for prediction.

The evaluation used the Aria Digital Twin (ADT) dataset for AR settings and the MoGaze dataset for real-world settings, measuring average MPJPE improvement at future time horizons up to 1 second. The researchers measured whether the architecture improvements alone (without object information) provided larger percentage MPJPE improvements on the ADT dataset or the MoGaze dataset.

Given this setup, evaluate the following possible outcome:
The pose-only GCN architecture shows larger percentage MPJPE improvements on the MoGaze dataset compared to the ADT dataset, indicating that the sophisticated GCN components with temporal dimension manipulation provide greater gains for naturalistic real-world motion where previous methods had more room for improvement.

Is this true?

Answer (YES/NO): NO